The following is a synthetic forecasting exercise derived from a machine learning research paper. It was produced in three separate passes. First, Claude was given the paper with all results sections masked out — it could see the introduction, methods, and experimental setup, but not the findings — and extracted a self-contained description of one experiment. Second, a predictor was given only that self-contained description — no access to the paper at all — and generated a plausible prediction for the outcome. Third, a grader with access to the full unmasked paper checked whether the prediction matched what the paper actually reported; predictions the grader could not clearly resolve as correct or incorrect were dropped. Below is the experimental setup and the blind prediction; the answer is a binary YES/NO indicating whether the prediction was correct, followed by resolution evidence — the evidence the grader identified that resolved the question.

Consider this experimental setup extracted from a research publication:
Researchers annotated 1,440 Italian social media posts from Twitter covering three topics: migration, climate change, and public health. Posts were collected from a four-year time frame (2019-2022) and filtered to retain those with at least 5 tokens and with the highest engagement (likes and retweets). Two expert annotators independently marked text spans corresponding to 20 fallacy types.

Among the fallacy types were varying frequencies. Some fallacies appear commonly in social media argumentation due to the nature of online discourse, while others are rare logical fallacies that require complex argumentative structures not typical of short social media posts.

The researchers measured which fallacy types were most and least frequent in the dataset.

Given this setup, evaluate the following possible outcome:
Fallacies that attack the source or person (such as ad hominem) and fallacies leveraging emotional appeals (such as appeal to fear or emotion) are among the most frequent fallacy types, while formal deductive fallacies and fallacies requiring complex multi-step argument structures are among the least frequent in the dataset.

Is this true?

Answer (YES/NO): NO